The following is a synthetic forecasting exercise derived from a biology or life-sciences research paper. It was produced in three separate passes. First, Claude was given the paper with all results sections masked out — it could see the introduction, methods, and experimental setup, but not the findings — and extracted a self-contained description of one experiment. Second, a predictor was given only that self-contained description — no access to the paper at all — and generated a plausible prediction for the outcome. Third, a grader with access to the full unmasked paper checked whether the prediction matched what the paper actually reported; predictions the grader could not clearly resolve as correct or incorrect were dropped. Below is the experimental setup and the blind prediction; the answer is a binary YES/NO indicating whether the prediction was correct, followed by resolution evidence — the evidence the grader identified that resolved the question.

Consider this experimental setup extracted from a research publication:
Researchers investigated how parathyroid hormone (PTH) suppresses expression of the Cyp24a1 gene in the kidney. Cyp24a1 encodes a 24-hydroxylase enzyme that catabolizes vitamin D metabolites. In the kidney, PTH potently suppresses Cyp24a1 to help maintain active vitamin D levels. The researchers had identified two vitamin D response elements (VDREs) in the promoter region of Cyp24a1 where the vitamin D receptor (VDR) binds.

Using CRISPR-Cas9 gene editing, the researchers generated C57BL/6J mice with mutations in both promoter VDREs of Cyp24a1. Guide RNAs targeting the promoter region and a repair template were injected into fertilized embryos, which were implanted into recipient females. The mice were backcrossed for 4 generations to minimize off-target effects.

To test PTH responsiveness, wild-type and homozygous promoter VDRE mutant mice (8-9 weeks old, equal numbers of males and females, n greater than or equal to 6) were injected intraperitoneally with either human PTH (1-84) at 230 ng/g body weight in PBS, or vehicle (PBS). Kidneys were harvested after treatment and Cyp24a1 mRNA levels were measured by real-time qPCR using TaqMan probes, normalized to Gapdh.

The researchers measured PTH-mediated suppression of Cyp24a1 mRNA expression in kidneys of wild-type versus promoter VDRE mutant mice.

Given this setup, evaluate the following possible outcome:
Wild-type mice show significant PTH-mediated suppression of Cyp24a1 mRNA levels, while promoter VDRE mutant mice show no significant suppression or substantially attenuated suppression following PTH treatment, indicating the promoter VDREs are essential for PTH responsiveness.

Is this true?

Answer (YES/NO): NO